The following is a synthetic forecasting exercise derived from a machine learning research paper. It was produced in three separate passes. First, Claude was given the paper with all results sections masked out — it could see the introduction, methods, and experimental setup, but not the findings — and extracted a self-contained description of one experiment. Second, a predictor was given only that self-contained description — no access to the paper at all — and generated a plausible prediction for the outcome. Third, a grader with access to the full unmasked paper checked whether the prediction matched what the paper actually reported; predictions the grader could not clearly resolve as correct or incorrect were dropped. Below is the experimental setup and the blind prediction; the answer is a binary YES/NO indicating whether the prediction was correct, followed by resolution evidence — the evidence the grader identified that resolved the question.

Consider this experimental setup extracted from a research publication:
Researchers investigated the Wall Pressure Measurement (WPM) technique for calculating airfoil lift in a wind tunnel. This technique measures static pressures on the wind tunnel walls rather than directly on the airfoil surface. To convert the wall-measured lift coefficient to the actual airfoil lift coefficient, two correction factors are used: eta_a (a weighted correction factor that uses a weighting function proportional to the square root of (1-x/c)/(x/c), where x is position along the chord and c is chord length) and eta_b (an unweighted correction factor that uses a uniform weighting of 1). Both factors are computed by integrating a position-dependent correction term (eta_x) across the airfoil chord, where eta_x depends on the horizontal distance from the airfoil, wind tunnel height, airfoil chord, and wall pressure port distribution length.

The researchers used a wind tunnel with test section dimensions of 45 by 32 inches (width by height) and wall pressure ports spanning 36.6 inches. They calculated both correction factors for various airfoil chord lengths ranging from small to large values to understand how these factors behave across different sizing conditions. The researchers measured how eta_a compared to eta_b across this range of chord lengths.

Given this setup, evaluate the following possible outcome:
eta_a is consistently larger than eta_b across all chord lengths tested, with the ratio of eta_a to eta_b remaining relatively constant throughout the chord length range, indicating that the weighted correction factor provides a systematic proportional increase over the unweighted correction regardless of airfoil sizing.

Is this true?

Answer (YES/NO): NO